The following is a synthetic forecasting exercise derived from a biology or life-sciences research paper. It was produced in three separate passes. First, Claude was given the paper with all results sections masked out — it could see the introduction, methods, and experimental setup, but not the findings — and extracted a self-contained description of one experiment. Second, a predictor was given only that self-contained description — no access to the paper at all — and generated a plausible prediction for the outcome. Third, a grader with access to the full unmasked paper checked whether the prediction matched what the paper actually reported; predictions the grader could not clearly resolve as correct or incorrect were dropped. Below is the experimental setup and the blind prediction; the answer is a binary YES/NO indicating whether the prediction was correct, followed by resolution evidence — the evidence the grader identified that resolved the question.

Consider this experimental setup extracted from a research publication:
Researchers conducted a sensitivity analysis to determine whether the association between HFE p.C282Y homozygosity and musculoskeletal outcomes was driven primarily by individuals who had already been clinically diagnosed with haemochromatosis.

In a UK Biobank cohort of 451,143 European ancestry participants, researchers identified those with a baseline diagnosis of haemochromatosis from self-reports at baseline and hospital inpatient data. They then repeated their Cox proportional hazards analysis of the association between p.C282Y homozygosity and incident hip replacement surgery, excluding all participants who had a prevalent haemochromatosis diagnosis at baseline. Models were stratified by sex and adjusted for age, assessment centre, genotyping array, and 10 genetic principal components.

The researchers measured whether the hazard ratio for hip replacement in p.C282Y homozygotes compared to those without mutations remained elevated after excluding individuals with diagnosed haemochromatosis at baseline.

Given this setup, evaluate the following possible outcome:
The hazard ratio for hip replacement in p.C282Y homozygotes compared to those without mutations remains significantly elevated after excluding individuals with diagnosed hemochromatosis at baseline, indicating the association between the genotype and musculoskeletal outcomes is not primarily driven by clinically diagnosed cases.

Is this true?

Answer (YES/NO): YES